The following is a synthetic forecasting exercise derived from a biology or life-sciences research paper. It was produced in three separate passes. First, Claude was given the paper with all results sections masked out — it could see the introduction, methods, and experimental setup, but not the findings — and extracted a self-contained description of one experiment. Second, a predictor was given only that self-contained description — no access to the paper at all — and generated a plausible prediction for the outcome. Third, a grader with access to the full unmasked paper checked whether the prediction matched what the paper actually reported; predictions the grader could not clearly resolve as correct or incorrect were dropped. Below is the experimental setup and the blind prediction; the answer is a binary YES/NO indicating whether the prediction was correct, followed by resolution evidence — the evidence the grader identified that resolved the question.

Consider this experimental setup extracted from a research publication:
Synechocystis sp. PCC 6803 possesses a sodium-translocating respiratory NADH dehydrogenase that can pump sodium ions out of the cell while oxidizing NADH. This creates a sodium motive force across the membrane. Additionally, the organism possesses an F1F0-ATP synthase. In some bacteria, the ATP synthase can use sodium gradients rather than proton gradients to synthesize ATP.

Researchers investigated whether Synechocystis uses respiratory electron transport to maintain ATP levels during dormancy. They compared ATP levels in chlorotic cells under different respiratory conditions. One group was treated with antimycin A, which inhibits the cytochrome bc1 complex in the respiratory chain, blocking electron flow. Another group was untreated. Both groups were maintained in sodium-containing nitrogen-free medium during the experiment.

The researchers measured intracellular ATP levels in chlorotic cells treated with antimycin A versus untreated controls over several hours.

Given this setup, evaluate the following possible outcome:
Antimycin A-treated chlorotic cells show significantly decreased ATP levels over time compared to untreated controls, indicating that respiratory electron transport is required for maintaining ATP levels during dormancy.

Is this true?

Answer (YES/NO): NO